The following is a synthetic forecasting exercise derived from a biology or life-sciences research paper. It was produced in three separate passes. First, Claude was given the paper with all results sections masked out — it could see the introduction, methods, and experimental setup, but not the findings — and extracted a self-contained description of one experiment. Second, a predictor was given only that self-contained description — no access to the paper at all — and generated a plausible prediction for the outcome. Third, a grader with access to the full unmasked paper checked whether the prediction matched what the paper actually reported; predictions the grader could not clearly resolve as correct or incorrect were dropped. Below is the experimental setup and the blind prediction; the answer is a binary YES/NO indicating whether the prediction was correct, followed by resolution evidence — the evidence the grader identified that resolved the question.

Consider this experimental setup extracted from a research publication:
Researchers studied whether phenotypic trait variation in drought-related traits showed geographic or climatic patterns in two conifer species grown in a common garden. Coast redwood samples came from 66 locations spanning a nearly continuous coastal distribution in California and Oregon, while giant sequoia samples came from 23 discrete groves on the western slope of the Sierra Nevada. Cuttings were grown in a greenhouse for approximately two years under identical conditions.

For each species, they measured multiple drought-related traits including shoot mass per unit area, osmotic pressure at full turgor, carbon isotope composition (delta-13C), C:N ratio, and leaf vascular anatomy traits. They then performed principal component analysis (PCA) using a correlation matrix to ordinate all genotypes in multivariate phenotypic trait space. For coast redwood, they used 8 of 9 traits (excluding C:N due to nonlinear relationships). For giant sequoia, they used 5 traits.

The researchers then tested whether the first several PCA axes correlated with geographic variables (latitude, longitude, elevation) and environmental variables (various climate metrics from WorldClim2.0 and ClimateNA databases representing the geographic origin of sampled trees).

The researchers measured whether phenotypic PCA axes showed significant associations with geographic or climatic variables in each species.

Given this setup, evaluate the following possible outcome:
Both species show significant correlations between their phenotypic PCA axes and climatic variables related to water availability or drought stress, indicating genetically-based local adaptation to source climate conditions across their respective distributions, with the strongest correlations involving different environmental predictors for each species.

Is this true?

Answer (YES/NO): NO